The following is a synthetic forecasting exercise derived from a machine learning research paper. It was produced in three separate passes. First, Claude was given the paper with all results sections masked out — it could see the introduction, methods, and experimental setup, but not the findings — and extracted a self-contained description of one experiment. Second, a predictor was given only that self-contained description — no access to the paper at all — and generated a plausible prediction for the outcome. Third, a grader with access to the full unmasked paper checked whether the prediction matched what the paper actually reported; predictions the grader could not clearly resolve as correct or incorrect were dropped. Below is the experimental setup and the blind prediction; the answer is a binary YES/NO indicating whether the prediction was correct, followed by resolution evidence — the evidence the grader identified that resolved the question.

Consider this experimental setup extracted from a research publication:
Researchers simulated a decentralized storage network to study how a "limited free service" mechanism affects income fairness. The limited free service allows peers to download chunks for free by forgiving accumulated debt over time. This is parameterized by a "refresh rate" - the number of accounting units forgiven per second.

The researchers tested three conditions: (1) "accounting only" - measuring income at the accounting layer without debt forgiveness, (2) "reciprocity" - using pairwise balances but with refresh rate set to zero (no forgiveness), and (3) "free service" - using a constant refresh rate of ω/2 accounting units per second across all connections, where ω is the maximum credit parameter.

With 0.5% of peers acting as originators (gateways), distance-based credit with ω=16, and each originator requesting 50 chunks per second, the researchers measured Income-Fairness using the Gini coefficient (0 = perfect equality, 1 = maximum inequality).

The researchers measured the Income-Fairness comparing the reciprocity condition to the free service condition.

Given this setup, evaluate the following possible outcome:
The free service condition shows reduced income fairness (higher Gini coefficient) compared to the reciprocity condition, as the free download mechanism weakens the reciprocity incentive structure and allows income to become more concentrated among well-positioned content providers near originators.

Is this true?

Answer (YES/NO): YES